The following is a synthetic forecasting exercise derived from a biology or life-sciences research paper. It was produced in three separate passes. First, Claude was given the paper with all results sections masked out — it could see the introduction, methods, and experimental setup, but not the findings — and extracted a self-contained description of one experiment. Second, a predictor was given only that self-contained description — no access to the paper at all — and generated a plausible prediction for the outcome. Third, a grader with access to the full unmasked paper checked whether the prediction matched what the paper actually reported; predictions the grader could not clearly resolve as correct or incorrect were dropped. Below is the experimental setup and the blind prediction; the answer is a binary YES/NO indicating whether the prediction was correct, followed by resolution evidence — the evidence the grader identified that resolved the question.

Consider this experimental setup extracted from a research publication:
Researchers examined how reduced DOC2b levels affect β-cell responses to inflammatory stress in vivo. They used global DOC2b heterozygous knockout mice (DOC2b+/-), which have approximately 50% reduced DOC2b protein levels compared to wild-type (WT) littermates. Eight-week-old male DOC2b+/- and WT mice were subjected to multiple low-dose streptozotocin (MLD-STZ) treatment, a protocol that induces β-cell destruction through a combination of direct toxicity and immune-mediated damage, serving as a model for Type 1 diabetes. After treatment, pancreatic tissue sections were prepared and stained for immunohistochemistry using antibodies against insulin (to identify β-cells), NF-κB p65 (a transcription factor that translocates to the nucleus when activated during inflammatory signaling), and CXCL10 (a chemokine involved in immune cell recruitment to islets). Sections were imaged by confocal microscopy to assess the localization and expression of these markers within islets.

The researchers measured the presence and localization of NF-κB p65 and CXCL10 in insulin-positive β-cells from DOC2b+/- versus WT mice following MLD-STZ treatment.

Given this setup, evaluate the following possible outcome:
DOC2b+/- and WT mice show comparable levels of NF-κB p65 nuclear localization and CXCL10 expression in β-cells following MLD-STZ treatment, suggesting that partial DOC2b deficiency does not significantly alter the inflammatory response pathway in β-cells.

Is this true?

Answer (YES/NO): NO